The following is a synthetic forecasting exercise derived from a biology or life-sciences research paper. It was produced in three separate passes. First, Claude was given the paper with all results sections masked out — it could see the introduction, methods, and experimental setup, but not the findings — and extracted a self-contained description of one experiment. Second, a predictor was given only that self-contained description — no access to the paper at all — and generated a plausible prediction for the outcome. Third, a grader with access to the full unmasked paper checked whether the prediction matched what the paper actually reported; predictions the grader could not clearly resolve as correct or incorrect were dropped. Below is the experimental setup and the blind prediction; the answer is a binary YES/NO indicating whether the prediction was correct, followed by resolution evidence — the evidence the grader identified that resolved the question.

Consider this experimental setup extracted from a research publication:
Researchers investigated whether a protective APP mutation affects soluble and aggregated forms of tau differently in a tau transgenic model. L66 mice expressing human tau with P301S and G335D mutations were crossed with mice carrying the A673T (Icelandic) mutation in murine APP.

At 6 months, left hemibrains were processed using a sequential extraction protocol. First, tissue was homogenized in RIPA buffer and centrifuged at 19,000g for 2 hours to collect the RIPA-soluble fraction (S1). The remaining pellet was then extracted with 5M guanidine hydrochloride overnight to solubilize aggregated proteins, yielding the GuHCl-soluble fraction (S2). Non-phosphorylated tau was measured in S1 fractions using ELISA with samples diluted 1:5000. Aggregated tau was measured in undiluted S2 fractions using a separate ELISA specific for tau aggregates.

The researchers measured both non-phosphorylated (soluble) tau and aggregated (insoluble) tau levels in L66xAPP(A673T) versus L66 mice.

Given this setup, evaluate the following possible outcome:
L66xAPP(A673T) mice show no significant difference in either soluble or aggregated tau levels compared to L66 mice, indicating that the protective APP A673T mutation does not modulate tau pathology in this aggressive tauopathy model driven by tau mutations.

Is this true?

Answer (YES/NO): YES